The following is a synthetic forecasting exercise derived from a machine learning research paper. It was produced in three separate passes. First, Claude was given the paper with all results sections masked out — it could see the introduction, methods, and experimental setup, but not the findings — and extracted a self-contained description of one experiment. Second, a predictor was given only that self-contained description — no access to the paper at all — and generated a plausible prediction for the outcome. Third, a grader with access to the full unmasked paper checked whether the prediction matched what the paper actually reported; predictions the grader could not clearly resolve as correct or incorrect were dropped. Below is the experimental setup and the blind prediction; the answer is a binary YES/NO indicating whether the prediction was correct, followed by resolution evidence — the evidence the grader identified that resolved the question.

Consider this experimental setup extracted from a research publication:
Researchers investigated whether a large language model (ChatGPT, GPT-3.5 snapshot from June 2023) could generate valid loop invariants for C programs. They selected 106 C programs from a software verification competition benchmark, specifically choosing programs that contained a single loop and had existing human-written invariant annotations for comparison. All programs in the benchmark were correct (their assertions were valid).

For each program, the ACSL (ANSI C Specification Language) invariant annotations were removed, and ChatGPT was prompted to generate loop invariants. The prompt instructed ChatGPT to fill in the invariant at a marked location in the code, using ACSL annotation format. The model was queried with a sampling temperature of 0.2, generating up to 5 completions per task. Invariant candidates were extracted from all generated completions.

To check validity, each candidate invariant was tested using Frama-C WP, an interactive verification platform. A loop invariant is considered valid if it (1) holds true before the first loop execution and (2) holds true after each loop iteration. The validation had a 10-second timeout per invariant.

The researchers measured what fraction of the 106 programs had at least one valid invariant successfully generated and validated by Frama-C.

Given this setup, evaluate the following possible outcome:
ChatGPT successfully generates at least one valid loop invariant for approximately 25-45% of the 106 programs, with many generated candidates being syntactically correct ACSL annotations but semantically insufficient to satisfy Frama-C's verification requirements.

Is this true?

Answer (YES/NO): NO